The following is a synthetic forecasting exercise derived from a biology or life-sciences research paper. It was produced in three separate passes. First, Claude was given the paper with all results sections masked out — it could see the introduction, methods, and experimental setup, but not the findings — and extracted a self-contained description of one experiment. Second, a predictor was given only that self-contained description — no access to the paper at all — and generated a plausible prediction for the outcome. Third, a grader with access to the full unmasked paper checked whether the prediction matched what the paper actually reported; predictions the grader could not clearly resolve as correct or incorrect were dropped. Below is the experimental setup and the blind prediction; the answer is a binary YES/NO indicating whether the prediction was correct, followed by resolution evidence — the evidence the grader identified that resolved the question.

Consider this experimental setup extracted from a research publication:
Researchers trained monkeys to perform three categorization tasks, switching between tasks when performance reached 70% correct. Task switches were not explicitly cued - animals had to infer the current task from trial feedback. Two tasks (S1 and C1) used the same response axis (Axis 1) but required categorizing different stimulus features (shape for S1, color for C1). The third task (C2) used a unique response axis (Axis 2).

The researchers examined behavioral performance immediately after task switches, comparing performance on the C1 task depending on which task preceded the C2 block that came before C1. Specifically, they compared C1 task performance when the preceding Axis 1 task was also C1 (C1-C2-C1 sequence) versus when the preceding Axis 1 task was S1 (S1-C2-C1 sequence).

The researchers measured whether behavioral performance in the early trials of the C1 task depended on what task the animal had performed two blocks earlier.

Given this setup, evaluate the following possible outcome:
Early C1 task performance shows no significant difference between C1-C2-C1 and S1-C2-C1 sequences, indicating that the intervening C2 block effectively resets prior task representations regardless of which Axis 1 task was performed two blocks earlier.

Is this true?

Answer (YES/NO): NO